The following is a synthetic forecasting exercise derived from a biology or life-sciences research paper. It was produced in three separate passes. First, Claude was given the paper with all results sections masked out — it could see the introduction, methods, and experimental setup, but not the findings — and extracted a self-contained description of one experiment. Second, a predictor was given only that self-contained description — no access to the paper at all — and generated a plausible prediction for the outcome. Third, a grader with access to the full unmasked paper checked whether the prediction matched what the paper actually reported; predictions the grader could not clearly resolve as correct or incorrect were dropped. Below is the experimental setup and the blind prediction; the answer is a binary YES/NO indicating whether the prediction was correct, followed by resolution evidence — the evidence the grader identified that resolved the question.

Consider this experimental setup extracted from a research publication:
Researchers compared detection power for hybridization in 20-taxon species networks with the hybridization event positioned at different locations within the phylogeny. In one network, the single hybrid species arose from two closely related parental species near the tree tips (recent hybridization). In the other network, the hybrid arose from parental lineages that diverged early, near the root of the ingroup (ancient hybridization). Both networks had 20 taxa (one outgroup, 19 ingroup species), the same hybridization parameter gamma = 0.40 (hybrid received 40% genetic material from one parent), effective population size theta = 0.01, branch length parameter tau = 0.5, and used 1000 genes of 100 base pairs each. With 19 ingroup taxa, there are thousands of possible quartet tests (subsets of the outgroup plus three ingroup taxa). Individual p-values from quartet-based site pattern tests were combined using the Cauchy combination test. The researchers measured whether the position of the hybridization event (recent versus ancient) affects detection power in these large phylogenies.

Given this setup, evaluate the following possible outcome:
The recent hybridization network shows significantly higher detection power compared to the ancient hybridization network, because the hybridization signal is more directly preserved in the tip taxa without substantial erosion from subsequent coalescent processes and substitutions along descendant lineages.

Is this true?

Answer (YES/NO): YES